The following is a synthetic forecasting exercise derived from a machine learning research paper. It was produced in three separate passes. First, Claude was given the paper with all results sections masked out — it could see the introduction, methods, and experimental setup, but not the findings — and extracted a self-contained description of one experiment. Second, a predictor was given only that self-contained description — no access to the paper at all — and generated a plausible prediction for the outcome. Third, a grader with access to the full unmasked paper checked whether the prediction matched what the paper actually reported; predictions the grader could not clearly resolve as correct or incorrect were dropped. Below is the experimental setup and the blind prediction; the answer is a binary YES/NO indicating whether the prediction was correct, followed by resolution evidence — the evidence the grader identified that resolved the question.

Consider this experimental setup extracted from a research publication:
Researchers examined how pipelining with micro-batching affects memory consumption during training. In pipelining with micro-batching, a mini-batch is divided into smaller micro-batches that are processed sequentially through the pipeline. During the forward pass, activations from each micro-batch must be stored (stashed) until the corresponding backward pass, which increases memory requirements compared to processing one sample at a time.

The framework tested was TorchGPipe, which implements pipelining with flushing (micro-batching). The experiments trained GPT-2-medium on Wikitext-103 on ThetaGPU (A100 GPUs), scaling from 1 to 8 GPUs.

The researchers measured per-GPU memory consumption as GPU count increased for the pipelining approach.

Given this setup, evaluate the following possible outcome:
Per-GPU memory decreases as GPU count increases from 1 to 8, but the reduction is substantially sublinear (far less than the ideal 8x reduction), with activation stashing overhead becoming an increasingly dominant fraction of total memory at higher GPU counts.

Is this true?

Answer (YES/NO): NO